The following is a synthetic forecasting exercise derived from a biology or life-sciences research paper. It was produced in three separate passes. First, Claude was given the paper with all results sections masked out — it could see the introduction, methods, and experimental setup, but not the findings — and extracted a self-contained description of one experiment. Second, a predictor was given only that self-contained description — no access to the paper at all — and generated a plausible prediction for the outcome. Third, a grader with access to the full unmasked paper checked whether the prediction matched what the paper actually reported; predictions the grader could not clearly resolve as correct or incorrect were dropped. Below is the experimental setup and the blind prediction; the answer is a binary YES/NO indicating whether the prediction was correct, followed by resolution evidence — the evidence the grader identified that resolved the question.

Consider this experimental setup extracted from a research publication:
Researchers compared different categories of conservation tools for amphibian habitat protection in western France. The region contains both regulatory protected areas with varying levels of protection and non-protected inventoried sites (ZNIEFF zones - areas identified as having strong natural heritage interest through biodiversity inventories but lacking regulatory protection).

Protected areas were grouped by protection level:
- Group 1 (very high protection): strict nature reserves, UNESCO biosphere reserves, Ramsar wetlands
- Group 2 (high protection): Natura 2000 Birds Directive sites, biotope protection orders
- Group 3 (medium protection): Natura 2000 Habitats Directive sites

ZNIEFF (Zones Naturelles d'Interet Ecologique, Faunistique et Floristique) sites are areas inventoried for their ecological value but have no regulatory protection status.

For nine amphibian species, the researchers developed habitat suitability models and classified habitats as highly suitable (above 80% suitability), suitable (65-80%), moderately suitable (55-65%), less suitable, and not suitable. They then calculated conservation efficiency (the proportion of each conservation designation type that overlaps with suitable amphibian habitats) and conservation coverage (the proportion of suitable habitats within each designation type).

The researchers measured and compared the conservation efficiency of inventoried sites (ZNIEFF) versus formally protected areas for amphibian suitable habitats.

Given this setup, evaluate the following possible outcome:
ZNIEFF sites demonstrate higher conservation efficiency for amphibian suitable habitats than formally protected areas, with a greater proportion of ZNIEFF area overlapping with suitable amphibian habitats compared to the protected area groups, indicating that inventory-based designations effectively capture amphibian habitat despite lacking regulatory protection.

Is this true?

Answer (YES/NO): YES